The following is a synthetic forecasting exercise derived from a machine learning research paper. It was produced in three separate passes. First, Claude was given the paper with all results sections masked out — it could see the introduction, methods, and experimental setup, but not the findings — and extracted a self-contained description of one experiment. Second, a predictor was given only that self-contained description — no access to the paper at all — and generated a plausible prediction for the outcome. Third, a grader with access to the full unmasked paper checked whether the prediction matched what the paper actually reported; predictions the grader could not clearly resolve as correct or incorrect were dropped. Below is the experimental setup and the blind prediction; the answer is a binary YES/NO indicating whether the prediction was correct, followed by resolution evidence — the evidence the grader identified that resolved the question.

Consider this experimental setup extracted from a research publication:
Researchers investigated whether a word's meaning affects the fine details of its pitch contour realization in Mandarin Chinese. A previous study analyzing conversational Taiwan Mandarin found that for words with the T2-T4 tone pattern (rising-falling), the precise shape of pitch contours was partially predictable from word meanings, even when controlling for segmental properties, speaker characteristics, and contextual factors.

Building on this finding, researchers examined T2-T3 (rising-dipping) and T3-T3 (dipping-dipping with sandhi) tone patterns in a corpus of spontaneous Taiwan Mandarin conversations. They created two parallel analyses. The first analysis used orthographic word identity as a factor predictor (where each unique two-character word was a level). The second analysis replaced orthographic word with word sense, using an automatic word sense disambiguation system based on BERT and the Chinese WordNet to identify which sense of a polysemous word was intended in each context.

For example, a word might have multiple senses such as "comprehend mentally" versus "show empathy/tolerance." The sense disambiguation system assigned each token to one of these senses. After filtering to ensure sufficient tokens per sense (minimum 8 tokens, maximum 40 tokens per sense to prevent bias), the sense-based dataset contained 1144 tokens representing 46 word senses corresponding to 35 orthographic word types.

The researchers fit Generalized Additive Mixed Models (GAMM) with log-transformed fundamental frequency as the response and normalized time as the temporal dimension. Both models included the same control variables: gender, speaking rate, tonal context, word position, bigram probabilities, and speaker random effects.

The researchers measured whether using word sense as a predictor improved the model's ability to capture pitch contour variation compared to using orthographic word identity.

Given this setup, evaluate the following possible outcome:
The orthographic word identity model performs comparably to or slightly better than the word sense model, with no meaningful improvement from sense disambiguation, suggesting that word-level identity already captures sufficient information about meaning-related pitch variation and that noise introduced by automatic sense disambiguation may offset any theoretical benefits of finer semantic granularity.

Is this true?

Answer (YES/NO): NO